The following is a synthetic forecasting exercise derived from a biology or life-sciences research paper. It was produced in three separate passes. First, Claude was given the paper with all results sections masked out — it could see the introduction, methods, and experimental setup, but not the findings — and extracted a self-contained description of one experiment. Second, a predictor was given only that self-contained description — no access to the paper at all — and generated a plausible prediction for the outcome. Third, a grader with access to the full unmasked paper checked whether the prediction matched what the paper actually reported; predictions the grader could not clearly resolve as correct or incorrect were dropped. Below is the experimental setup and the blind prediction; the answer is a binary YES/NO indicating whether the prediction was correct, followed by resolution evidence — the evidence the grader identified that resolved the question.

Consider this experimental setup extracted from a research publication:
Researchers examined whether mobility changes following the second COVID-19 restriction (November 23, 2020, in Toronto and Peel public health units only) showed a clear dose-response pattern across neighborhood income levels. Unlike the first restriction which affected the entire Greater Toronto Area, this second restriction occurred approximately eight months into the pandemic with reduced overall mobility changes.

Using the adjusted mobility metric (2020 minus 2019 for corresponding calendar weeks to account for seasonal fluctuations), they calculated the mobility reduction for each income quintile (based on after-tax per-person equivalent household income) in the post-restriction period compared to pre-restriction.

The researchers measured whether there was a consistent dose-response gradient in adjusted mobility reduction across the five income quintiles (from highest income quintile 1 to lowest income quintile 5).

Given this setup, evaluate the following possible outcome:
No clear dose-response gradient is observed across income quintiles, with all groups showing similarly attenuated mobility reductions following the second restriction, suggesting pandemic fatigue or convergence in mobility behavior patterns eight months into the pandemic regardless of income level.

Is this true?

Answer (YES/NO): NO